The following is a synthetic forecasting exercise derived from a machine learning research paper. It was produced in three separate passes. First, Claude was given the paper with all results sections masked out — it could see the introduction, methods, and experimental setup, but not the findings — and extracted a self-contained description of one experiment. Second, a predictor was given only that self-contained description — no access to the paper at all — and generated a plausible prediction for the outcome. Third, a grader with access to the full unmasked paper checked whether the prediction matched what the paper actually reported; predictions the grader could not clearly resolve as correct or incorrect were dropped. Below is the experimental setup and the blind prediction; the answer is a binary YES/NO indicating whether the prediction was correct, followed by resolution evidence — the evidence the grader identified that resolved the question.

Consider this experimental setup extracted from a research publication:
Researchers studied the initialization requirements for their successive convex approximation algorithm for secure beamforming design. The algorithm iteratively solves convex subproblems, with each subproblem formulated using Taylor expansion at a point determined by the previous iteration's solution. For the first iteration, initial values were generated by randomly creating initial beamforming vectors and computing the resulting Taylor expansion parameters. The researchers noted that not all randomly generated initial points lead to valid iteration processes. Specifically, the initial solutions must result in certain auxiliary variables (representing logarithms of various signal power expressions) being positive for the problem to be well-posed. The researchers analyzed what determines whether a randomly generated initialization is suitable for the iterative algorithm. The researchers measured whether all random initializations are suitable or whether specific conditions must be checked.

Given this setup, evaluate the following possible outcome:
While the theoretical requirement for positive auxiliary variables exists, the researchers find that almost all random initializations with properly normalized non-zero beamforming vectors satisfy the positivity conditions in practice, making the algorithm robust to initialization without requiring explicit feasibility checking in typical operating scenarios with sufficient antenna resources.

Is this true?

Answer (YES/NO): NO